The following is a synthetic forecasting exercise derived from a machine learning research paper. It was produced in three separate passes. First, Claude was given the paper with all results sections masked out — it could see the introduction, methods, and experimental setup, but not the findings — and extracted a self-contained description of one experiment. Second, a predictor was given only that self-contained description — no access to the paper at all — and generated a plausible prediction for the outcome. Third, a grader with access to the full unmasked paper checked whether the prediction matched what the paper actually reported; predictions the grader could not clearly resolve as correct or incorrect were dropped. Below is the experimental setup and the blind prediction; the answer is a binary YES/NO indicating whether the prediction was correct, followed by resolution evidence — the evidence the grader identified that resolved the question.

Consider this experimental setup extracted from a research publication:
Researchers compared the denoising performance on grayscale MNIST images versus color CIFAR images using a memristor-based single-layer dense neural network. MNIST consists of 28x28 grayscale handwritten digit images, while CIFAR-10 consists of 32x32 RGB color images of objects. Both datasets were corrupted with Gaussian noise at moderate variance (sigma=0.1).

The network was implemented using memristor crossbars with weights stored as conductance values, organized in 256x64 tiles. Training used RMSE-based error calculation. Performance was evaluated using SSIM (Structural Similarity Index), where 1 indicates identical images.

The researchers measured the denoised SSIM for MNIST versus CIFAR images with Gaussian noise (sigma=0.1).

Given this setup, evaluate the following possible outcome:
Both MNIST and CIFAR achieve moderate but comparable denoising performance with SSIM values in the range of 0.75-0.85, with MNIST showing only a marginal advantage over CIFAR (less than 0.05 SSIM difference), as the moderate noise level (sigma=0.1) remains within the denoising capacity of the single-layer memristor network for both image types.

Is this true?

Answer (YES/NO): NO